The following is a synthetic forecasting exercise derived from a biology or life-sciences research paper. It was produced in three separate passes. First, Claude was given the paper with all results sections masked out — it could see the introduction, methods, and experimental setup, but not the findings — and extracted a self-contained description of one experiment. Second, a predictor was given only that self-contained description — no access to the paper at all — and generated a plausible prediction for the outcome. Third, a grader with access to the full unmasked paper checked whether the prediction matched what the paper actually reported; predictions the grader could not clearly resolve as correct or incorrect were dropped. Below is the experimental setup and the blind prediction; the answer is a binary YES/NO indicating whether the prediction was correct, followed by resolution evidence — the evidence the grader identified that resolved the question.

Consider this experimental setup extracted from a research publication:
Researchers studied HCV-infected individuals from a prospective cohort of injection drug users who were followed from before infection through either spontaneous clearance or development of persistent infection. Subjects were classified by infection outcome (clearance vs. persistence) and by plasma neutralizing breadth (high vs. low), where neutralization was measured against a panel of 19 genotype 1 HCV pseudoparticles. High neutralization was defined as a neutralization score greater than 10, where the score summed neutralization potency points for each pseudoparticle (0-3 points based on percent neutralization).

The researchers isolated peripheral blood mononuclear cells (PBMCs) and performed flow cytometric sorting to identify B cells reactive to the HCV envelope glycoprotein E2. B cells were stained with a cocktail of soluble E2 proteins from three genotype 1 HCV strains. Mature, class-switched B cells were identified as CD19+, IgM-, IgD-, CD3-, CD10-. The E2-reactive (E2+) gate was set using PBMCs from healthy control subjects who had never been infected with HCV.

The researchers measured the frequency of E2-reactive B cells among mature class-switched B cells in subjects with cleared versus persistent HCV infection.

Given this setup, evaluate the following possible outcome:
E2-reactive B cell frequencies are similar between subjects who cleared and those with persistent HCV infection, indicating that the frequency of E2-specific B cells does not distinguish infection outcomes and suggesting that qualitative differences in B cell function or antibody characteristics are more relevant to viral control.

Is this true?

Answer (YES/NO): YES